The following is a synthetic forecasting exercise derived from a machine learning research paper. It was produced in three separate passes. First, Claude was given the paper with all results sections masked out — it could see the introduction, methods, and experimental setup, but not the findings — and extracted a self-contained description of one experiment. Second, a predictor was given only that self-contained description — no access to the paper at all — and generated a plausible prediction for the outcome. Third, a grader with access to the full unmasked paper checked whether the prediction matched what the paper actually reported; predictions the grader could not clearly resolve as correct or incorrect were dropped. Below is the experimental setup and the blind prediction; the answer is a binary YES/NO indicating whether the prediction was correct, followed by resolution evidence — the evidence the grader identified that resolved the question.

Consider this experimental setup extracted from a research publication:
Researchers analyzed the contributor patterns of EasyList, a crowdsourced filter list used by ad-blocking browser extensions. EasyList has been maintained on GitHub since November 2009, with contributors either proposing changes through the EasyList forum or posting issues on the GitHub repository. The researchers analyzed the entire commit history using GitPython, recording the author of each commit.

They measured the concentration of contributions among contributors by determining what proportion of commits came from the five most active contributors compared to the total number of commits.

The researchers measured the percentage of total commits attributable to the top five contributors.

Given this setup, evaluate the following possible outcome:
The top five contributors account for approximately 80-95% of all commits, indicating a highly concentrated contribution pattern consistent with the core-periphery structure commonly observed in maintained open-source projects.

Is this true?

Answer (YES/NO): NO